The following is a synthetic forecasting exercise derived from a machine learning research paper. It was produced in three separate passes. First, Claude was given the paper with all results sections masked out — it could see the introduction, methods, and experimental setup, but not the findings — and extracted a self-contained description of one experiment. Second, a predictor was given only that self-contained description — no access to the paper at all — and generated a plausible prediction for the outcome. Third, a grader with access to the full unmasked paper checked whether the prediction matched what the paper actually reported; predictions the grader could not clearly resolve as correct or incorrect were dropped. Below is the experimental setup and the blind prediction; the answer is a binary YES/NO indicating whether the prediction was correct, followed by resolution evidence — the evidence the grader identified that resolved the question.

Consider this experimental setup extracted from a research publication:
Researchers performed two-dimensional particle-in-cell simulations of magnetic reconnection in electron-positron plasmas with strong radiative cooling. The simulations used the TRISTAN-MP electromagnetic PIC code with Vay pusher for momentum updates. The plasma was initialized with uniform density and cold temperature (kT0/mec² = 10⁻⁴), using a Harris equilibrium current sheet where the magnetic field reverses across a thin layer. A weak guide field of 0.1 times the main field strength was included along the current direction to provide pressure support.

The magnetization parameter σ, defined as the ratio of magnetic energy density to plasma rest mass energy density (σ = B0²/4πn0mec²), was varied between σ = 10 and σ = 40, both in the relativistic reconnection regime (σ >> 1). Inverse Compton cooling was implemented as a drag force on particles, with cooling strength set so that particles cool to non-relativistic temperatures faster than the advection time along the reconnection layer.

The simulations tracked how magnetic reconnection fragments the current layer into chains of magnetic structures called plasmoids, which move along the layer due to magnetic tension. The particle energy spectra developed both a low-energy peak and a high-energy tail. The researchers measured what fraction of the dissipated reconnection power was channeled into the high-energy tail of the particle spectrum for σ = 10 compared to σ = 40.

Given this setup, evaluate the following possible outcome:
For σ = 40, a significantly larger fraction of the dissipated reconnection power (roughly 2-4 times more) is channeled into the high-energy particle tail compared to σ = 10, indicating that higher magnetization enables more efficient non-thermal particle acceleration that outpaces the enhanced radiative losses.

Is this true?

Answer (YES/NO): NO